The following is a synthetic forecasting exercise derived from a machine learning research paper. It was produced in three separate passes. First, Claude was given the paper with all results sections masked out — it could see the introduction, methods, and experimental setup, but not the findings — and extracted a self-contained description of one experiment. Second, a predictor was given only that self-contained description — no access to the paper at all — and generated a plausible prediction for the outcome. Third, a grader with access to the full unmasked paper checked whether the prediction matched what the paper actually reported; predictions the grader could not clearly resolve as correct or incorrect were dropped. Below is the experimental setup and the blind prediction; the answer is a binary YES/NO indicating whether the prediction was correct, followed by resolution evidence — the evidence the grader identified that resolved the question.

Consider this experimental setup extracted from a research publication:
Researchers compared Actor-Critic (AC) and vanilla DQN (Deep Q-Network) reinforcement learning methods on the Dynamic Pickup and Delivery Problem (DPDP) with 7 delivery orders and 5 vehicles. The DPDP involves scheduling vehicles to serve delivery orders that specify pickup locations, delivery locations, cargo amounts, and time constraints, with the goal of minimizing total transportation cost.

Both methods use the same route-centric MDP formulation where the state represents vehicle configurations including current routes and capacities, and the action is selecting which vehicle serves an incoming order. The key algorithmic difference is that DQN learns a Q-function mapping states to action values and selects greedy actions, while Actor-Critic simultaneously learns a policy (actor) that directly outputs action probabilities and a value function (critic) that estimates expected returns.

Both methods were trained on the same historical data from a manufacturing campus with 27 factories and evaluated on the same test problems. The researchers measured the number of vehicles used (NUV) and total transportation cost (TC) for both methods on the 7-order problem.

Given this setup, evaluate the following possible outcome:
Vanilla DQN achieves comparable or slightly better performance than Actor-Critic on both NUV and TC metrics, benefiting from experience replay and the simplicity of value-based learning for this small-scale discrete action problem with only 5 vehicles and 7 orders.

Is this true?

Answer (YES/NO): NO